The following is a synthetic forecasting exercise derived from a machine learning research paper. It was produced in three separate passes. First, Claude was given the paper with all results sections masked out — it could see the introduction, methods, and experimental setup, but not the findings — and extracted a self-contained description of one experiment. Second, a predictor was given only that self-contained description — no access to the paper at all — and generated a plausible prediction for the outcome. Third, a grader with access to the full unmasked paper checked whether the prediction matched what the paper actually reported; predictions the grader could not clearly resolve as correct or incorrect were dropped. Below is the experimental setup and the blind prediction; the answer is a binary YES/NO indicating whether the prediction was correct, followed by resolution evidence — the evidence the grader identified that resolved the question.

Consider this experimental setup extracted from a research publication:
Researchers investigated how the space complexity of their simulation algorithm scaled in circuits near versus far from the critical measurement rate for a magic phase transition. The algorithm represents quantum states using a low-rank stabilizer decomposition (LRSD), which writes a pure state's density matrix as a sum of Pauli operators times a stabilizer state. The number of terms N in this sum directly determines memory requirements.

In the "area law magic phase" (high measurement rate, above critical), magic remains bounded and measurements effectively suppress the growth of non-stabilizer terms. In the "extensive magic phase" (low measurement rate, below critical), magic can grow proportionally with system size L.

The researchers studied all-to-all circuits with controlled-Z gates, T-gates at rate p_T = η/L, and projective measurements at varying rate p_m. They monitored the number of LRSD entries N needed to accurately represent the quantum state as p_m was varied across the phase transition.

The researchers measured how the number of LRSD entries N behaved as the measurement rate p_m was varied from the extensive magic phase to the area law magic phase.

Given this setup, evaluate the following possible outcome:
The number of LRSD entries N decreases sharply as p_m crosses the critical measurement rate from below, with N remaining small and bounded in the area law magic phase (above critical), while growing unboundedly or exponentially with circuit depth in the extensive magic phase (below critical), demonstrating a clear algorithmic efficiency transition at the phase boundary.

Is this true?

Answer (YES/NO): NO